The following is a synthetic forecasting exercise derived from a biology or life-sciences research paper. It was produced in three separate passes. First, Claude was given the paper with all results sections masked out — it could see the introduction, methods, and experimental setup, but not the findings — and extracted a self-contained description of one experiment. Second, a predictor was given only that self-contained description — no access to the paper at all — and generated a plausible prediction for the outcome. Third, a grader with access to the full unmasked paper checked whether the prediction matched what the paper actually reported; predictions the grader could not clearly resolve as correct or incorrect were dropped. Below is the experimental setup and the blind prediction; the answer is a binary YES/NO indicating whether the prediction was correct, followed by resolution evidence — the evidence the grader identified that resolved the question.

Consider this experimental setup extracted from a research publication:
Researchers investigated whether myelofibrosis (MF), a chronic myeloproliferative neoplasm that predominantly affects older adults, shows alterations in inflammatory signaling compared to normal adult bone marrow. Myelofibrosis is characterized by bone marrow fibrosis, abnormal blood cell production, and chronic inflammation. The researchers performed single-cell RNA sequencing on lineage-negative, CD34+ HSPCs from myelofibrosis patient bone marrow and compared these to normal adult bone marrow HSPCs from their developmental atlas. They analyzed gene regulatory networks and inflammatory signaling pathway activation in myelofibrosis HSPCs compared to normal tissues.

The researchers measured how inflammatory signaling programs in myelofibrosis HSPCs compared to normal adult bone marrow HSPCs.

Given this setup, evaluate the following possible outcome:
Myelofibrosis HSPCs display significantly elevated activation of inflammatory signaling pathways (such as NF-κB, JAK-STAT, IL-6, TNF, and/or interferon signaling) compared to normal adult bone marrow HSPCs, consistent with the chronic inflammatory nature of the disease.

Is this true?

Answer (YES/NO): YES